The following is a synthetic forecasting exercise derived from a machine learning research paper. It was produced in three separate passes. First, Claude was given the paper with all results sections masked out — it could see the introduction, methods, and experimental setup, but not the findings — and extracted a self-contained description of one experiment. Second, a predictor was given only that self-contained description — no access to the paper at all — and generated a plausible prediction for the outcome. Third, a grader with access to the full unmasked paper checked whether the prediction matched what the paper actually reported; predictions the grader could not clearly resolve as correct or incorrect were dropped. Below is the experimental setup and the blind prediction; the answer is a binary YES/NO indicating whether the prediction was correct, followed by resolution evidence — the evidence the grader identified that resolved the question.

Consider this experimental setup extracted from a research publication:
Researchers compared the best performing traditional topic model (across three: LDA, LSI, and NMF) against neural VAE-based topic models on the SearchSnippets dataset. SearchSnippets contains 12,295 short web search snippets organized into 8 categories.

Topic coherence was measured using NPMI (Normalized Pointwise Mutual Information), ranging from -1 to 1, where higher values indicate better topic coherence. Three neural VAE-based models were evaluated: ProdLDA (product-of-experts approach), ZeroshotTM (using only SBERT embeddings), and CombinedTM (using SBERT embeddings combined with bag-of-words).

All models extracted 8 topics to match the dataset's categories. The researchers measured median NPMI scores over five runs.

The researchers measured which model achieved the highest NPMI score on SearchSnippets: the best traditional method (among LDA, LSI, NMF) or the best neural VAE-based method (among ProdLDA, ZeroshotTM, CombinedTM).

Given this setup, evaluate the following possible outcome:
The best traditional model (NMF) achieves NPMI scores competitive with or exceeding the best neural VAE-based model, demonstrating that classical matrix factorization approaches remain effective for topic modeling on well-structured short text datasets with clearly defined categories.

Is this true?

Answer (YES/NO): YES